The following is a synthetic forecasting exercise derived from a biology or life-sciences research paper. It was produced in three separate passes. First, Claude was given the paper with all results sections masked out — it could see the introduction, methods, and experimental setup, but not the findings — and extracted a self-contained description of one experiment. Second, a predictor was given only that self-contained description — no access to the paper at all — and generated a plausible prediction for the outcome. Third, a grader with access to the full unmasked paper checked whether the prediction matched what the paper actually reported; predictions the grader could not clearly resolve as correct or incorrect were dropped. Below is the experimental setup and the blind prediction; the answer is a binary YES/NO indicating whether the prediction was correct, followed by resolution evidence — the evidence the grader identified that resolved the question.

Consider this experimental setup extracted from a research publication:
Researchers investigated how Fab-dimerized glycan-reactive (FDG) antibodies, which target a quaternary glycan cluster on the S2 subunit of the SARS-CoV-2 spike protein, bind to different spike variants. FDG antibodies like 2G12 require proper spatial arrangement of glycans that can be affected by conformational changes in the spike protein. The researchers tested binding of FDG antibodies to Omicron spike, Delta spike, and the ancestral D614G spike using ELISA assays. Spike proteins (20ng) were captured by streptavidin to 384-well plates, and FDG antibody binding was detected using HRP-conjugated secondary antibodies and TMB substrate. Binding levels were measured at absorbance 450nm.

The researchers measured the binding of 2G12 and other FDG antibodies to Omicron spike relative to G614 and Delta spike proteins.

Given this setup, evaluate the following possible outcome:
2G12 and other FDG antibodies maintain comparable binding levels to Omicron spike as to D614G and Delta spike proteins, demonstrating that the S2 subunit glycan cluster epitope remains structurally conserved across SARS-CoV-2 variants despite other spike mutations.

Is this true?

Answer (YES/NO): NO